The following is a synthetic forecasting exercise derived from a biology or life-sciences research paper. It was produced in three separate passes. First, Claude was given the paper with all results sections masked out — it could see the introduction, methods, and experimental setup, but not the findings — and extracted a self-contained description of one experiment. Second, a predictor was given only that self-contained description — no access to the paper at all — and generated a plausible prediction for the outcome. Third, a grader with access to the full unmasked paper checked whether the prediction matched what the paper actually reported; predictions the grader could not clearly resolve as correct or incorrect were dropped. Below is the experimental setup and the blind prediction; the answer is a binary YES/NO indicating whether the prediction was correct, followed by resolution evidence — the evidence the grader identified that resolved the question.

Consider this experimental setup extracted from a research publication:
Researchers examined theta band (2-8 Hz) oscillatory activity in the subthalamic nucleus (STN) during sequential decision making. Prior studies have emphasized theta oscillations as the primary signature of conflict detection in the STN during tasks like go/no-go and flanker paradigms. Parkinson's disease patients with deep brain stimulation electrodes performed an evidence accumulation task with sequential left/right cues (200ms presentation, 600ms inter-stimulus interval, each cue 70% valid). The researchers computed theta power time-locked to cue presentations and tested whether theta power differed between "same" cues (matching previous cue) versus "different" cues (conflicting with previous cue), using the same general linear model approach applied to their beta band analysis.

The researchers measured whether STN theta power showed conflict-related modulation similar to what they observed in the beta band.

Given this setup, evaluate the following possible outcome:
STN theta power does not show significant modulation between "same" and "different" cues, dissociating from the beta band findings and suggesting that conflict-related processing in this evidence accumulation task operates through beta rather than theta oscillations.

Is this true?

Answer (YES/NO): NO